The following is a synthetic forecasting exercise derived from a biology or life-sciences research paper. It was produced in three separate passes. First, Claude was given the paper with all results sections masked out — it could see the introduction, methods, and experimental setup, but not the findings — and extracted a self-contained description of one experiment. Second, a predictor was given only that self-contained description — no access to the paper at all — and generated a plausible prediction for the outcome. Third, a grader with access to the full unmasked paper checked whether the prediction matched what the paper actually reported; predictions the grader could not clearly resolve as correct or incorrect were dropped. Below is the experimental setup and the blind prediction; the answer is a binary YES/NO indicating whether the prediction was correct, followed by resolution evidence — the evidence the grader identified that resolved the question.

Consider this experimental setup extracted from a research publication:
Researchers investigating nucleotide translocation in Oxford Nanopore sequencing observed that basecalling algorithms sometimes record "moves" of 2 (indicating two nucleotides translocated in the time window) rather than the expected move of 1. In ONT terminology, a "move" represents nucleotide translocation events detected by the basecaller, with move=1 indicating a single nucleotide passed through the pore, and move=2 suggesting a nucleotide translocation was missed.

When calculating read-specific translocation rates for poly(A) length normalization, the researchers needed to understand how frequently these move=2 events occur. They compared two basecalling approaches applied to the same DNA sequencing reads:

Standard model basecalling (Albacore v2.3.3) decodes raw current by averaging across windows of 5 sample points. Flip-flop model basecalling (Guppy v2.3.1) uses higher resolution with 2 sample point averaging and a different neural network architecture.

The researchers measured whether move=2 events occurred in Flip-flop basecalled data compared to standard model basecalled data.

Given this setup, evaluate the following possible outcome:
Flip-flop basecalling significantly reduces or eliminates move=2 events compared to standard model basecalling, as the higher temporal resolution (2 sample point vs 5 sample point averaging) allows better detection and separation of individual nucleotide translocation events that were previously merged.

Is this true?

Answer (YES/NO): YES